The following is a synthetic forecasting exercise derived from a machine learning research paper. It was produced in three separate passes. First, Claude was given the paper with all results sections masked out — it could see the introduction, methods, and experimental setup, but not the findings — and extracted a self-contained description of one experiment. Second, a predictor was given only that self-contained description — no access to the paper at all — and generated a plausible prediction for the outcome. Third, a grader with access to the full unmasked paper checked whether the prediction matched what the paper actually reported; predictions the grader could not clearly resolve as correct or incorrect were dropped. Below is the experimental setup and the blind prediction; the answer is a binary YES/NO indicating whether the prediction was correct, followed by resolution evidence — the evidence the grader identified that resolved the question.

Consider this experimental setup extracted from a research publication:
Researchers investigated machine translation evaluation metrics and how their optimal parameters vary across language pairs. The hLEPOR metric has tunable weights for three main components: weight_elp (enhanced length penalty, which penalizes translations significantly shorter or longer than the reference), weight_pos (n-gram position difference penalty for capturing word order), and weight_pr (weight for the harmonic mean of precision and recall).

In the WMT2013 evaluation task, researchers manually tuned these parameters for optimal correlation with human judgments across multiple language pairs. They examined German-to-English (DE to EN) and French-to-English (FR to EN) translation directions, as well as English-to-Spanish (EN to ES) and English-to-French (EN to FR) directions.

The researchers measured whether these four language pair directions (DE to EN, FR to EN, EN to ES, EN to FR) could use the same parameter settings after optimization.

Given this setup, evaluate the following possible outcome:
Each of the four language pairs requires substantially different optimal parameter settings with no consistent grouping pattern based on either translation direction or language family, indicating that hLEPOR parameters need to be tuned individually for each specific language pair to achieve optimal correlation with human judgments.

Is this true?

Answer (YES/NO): NO